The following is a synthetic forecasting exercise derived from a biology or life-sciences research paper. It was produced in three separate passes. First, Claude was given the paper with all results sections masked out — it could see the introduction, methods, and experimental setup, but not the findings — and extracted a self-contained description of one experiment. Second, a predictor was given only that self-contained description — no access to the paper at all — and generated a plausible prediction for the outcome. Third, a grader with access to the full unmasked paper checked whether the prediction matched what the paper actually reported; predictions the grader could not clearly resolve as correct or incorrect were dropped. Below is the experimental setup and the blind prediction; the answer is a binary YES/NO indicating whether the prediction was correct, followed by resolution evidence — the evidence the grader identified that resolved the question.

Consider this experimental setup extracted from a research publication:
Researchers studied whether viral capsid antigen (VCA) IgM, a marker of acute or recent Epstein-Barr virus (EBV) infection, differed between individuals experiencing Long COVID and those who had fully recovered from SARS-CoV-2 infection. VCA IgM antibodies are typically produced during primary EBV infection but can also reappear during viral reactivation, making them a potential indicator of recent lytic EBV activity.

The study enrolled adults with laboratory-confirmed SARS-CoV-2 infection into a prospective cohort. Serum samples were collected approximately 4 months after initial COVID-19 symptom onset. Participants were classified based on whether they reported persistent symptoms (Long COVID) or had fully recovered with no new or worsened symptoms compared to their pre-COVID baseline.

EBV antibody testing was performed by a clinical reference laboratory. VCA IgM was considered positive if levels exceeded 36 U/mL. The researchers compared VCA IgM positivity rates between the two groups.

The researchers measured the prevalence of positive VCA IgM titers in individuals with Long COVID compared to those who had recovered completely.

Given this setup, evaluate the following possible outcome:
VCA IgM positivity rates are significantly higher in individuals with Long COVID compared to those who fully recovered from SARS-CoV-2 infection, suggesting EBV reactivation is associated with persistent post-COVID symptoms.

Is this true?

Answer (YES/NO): NO